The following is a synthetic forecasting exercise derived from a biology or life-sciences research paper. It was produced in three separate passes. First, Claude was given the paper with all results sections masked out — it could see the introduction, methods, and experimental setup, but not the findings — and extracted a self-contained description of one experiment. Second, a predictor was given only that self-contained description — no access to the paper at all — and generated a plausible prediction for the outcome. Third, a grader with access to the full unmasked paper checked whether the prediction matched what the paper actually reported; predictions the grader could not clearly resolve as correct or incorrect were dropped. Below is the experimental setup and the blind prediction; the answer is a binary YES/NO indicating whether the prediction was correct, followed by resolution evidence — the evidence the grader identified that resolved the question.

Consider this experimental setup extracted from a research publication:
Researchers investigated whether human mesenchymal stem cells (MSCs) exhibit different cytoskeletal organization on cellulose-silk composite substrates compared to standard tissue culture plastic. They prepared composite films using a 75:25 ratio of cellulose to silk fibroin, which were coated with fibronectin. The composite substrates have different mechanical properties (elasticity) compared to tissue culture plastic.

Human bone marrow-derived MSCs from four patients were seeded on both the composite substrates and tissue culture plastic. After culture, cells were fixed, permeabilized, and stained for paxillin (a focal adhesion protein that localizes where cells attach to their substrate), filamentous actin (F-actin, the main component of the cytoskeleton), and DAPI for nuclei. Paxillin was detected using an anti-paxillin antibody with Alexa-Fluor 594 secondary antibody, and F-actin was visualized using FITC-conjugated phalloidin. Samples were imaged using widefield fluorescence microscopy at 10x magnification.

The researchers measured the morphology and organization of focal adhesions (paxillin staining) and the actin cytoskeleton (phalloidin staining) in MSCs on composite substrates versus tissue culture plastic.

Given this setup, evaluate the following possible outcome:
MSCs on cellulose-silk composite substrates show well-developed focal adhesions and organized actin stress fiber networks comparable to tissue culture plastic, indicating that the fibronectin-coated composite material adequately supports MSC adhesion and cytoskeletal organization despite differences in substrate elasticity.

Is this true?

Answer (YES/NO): NO